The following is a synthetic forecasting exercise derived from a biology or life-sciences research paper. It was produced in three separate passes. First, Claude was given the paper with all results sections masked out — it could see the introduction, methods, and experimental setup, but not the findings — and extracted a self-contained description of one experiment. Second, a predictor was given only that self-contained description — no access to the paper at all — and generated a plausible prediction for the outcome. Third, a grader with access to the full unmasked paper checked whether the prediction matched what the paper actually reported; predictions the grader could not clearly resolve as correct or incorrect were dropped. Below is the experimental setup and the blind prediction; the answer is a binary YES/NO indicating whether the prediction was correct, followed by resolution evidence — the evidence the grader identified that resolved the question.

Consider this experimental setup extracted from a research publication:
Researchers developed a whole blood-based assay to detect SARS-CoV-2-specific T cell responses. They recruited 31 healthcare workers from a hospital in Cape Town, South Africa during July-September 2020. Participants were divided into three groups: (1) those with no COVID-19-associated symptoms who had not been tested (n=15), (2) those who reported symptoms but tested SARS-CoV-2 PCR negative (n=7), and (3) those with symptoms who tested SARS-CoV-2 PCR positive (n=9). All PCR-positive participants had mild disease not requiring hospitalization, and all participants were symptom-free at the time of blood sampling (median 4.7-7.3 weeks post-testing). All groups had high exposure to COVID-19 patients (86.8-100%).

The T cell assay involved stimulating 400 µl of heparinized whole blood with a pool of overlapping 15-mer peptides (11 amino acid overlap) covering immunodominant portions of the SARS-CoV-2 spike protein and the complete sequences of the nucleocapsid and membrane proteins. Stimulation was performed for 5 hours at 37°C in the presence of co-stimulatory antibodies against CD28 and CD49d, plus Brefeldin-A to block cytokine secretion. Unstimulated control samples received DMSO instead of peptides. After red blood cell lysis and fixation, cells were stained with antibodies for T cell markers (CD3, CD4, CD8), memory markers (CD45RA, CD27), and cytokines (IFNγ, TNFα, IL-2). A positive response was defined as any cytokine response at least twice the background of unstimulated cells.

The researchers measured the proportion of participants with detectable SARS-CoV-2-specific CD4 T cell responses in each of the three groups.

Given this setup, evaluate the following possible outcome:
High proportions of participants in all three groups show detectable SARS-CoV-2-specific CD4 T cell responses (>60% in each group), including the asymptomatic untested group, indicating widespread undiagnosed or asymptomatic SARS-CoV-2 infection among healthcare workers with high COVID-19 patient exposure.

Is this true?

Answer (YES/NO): NO